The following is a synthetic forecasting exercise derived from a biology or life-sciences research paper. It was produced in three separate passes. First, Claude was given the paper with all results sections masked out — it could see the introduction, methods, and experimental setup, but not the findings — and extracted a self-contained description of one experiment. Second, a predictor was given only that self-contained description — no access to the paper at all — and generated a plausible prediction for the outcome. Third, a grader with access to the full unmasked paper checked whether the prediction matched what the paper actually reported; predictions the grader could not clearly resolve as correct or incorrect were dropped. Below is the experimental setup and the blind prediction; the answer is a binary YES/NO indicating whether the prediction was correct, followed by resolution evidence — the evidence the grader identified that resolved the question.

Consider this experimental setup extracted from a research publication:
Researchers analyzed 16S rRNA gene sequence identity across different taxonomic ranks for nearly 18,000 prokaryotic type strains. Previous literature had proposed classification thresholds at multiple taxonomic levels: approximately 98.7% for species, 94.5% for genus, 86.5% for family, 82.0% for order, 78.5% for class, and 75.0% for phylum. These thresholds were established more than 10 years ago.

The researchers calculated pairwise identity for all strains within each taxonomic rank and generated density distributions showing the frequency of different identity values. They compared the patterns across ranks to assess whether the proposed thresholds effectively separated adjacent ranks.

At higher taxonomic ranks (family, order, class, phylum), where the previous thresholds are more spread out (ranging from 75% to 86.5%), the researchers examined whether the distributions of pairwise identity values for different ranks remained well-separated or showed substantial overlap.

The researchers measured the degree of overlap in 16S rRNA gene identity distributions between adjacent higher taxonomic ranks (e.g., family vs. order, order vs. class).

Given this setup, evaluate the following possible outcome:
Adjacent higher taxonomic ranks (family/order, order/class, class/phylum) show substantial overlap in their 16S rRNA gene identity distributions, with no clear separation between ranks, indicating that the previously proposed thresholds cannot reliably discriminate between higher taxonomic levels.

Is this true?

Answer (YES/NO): YES